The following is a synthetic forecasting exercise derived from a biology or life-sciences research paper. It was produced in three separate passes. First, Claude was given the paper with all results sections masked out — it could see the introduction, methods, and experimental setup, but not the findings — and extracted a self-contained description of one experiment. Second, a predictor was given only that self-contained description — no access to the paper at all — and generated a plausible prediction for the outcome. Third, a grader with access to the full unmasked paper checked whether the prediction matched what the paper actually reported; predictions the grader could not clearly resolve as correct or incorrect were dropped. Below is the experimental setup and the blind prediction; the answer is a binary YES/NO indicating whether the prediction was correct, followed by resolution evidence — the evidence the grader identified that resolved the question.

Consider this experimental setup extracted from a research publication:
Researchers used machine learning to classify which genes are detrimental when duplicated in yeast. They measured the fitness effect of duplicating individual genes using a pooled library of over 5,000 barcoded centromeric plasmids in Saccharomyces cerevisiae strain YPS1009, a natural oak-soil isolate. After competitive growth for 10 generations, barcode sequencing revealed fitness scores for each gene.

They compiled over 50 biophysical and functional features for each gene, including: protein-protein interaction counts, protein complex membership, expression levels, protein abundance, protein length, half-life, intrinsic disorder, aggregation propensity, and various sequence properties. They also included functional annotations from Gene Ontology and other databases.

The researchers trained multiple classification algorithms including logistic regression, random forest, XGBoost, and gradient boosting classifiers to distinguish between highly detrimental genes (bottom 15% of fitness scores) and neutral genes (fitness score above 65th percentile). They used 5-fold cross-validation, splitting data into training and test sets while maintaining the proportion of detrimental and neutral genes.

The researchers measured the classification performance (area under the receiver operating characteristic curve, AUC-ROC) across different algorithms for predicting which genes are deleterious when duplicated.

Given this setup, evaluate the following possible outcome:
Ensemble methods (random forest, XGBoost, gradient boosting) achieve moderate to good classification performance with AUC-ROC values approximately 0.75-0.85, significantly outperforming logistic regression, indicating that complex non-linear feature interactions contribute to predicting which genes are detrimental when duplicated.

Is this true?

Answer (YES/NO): NO